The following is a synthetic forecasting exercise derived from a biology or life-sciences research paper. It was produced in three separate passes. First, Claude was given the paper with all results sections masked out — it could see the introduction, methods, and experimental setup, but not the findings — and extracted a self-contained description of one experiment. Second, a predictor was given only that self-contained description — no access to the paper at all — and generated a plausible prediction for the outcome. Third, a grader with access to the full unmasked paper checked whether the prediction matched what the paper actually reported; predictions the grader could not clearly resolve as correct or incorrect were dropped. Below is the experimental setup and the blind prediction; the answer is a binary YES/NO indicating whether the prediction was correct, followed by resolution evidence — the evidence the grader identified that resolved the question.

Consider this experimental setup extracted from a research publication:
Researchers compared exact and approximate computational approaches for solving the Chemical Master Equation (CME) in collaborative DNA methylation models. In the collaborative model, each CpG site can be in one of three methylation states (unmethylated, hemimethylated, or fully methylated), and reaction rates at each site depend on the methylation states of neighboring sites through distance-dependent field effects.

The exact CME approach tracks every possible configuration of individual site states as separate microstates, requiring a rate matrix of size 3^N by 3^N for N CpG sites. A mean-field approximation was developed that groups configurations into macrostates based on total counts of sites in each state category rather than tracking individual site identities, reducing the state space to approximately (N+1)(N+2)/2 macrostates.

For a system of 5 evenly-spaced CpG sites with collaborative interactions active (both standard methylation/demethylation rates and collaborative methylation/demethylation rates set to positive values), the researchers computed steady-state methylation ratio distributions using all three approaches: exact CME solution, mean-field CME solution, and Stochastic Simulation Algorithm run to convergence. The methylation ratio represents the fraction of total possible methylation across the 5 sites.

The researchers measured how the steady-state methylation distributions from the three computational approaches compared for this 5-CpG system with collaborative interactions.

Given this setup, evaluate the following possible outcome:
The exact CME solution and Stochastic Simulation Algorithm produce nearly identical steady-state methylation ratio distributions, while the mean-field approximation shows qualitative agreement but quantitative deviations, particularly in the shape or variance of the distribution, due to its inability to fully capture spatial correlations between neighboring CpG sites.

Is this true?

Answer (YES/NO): YES